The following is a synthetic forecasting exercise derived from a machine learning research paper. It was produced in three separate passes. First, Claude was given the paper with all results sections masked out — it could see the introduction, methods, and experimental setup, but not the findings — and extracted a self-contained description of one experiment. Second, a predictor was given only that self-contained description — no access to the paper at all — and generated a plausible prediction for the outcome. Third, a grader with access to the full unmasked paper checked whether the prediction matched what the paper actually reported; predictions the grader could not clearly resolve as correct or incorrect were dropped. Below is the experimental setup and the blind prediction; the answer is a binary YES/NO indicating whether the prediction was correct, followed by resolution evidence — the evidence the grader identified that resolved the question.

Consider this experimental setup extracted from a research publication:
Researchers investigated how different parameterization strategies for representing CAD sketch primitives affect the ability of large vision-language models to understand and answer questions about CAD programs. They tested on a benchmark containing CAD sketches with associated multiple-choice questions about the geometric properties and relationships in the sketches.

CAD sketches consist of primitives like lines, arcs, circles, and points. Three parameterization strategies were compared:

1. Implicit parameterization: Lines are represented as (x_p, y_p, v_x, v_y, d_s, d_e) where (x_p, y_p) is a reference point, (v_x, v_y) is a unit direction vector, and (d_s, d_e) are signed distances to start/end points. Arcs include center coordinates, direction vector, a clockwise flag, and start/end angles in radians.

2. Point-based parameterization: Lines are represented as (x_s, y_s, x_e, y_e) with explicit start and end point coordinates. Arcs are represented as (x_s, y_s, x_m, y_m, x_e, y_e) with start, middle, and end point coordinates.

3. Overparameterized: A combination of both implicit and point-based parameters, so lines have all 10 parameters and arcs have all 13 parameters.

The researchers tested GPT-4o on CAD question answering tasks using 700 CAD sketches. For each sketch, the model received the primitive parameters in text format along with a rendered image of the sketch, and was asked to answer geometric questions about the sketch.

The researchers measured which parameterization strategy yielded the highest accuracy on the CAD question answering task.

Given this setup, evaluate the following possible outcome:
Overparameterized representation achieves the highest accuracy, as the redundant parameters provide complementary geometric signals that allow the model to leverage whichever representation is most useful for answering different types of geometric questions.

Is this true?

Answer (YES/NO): NO